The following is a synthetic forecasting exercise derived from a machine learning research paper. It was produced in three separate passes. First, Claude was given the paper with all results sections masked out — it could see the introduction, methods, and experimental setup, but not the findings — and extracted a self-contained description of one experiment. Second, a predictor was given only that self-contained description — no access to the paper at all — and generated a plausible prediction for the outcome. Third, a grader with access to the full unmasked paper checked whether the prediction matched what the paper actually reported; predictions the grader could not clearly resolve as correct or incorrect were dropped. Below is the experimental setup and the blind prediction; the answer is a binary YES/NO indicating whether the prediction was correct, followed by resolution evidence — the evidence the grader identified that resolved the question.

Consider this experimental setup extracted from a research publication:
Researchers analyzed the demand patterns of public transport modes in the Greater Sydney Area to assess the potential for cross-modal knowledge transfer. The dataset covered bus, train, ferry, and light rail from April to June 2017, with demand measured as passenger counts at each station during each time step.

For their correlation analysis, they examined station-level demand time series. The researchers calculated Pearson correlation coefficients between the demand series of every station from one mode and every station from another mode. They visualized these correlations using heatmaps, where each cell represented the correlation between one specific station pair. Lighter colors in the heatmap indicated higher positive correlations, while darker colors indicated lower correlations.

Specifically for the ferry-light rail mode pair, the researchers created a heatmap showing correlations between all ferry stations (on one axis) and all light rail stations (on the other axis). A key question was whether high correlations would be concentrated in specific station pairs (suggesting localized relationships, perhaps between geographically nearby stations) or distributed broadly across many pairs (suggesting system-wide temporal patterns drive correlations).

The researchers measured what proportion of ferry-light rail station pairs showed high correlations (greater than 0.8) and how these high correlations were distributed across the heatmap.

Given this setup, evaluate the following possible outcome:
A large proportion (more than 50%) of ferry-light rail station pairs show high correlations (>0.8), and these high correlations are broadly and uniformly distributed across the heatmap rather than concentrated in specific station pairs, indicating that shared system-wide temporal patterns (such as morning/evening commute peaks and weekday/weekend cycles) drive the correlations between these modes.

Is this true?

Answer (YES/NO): NO